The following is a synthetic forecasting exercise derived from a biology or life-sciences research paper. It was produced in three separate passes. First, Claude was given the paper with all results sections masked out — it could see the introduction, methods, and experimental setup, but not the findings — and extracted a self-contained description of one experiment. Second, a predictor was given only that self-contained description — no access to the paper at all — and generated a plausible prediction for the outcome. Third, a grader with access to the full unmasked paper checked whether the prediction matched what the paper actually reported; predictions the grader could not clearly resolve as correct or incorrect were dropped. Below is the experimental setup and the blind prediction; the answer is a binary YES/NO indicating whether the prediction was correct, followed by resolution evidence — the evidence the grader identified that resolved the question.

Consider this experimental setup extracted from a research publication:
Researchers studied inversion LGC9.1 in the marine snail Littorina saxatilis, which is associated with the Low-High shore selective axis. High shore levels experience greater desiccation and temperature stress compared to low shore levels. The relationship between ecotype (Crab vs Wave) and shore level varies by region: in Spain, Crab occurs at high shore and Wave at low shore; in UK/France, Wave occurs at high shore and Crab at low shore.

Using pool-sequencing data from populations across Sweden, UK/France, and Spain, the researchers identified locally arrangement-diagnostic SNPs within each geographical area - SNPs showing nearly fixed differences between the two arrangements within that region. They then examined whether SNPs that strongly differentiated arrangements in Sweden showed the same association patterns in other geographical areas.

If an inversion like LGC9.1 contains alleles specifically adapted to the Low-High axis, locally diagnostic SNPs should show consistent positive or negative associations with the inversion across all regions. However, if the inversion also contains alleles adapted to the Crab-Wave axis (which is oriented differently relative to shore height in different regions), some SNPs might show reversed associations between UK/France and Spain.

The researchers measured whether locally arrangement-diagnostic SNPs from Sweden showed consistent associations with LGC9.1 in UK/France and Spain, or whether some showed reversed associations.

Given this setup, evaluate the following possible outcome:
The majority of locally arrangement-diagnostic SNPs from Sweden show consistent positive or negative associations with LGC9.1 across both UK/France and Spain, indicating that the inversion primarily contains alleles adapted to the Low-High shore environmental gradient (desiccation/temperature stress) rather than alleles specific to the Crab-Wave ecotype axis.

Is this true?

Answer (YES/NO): YES